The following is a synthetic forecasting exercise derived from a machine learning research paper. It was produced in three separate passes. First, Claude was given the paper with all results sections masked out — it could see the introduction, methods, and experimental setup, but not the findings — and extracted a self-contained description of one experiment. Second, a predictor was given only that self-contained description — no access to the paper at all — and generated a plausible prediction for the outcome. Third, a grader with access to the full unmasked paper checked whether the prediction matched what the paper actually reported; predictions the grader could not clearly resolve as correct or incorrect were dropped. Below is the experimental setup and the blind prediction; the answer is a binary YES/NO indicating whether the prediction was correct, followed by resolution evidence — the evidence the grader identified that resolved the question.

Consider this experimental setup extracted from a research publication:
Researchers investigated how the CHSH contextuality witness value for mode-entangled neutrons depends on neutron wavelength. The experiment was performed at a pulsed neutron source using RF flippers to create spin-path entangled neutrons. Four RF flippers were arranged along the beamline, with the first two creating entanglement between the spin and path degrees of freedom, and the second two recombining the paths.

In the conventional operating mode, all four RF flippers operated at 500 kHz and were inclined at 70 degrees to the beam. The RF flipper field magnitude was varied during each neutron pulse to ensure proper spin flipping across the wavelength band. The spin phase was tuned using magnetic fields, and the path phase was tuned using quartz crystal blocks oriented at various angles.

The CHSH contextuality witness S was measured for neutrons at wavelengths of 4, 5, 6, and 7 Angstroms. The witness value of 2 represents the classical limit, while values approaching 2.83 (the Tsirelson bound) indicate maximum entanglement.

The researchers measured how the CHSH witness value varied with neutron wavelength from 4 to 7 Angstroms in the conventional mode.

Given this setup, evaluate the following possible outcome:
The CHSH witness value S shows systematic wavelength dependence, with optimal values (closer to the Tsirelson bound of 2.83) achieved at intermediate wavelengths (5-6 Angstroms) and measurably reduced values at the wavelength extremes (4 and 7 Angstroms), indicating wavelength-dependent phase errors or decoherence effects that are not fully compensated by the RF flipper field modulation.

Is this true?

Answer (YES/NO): NO